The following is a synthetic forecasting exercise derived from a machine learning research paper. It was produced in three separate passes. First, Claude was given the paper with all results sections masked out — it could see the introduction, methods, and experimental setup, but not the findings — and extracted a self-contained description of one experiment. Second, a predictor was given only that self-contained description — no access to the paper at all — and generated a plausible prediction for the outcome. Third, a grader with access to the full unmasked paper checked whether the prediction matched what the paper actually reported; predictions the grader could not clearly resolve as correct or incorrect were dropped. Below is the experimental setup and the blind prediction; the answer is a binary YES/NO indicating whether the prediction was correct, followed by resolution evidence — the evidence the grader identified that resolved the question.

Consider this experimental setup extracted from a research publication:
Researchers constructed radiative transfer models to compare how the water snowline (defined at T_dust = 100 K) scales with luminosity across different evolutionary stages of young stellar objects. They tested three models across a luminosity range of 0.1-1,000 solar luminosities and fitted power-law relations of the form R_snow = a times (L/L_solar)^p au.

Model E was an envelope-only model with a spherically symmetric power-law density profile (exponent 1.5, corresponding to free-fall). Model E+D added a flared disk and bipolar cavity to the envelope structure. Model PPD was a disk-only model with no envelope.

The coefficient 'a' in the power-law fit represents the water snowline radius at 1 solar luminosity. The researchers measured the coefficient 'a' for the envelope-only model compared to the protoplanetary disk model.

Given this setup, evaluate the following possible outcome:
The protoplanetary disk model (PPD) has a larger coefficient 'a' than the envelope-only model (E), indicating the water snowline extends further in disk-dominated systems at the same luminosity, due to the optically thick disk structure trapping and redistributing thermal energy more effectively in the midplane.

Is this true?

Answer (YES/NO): NO